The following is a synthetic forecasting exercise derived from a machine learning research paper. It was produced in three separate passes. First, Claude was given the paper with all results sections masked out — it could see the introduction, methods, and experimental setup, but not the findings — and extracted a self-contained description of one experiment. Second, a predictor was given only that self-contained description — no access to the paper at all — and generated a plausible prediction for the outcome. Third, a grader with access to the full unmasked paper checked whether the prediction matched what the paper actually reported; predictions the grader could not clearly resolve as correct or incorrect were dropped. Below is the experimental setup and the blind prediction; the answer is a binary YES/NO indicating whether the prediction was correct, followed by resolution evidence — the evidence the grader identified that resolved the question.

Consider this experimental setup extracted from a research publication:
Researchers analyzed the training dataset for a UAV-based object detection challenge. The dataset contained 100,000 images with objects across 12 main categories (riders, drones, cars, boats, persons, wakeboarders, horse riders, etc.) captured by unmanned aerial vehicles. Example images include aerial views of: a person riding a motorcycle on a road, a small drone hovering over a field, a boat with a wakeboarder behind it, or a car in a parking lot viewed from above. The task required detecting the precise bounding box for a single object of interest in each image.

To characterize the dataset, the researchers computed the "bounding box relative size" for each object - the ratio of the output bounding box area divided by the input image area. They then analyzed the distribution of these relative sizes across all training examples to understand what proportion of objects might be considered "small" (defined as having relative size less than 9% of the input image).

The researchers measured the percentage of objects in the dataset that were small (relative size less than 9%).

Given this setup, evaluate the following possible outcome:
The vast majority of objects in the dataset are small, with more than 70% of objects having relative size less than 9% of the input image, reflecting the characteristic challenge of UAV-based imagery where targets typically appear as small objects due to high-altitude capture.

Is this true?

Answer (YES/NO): YES